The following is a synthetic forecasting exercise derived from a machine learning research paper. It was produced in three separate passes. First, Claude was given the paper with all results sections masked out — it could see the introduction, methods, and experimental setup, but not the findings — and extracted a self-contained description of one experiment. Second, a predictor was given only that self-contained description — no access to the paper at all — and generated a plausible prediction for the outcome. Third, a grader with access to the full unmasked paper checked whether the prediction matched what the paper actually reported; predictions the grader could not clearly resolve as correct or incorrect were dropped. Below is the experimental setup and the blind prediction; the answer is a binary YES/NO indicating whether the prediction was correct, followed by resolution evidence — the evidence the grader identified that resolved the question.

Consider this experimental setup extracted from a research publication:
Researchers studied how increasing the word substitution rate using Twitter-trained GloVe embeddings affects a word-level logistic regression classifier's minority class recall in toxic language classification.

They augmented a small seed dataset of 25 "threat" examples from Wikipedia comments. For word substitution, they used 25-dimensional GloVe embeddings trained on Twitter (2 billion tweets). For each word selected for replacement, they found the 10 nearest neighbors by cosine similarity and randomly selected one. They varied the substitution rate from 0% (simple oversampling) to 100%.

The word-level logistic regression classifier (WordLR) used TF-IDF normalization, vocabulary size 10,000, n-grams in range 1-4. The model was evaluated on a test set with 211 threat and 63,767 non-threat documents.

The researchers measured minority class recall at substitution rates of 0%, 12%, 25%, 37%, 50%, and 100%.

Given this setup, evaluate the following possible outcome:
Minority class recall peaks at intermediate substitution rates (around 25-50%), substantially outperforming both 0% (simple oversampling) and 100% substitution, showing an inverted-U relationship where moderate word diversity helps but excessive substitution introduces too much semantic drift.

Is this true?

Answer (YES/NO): YES